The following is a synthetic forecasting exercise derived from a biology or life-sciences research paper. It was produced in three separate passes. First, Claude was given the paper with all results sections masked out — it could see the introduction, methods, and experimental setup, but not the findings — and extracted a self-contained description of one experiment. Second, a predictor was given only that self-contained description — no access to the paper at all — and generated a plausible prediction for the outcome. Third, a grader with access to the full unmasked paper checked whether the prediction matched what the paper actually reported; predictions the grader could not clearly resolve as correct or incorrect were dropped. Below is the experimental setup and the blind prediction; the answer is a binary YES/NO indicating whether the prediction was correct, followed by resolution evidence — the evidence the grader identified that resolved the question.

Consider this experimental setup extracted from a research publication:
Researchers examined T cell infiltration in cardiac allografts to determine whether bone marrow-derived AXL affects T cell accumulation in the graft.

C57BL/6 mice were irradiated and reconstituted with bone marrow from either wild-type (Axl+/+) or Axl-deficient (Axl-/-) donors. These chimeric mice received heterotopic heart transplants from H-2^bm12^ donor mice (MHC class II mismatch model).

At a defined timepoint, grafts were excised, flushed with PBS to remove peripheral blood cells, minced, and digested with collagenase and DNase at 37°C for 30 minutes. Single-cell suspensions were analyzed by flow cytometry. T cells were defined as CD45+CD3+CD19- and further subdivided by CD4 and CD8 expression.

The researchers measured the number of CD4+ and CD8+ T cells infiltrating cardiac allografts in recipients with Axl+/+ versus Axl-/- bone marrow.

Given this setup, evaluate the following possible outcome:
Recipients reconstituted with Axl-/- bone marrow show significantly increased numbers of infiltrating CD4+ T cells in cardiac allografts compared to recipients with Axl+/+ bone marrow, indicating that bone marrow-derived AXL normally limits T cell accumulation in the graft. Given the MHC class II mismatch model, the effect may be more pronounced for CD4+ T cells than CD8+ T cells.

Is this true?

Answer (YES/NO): NO